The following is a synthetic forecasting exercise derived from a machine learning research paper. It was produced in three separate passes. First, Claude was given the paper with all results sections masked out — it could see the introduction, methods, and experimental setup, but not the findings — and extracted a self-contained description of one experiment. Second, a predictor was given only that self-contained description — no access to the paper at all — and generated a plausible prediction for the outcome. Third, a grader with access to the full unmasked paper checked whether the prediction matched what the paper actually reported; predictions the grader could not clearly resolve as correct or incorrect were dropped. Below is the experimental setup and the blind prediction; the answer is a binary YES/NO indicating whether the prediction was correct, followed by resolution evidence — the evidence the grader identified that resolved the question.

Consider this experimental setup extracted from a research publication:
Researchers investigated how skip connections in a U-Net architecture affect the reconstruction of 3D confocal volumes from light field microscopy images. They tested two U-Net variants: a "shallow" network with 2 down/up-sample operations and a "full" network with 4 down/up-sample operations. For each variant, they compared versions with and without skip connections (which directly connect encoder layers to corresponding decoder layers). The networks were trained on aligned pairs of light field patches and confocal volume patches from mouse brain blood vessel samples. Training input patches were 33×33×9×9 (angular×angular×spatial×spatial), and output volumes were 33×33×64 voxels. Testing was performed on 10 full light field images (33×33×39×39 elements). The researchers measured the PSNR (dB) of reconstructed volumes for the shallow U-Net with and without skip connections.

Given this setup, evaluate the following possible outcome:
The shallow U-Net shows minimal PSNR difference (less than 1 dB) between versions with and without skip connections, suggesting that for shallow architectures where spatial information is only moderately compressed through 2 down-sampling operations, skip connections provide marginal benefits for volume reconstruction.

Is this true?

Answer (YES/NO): NO